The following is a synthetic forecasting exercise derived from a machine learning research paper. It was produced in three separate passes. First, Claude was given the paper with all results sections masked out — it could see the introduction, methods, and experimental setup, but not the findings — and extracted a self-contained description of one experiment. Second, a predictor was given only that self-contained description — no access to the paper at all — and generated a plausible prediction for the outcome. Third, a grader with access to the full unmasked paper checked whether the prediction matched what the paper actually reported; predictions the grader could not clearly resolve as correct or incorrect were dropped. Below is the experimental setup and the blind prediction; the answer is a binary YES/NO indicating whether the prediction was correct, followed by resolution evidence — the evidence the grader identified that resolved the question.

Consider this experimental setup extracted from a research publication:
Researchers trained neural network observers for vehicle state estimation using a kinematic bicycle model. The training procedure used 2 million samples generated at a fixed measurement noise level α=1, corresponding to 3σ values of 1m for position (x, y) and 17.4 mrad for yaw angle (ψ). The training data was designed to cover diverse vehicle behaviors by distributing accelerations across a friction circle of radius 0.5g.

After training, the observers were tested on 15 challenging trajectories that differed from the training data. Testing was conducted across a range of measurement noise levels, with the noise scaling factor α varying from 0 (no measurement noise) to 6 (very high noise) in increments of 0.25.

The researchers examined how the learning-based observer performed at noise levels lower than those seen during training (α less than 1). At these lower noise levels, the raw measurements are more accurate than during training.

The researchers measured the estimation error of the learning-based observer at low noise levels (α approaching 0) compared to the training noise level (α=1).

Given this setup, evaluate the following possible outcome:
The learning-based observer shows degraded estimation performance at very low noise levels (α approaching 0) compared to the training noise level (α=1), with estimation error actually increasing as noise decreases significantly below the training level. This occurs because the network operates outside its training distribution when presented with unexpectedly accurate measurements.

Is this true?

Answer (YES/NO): NO